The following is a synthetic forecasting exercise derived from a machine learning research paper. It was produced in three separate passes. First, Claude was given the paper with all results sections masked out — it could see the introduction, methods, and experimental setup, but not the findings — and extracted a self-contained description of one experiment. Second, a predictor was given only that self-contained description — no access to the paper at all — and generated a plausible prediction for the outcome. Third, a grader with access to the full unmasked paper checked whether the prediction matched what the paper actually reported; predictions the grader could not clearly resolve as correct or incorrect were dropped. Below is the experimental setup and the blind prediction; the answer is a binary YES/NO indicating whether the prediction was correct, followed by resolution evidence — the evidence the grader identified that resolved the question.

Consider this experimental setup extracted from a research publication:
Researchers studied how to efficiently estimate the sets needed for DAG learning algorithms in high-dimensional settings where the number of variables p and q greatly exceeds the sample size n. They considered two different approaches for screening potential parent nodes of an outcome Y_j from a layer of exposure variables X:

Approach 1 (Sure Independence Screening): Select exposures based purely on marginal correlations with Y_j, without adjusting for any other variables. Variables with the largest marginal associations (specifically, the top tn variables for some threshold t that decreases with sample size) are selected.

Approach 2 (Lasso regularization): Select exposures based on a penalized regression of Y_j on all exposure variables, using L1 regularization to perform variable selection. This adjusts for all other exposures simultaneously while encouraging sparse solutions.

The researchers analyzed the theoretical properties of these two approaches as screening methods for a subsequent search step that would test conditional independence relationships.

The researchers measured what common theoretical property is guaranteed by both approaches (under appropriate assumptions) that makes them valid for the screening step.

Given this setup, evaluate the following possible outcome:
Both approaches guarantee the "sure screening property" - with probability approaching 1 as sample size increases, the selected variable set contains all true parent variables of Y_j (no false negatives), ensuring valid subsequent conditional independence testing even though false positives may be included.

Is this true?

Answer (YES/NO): YES